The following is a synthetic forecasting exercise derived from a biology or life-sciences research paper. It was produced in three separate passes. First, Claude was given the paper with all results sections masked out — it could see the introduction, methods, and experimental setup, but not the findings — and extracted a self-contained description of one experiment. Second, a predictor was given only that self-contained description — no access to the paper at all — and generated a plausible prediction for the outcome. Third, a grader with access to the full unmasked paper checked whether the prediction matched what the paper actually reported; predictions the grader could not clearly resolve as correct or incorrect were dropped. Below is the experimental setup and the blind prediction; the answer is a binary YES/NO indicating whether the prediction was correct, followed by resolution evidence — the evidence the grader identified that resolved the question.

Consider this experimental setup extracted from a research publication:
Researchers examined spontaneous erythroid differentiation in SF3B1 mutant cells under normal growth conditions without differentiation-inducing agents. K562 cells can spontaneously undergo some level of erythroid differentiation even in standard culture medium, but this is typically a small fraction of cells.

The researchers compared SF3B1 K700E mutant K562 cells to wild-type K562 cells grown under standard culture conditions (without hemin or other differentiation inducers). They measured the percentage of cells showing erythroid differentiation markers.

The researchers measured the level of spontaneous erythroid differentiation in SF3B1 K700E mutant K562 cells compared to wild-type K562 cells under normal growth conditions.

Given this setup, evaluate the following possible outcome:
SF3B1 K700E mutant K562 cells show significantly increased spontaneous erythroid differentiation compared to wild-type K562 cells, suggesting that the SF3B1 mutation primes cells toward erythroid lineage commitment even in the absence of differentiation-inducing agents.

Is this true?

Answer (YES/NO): YES